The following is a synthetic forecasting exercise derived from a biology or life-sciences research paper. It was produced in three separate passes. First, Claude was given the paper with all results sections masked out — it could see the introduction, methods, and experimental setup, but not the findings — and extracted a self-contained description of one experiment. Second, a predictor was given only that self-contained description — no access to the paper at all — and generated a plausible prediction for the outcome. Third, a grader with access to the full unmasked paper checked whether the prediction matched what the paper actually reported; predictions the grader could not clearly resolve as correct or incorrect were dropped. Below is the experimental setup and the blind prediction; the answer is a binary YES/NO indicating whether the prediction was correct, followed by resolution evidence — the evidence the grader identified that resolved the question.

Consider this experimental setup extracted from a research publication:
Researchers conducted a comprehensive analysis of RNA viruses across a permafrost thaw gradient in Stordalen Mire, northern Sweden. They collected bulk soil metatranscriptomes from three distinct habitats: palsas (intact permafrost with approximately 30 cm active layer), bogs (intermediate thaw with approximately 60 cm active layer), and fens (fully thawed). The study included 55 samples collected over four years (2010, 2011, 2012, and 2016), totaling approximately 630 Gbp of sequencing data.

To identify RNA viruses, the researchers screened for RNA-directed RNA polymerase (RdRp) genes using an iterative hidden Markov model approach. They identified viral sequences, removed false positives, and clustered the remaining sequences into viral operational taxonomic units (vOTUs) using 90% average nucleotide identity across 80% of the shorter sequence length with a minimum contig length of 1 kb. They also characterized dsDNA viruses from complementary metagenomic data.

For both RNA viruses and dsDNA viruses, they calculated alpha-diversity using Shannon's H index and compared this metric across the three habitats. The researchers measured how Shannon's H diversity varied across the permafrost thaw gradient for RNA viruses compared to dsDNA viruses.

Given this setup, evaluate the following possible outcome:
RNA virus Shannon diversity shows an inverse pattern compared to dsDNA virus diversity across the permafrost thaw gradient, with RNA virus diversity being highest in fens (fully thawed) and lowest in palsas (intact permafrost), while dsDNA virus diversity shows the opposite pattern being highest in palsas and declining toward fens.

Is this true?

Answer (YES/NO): NO